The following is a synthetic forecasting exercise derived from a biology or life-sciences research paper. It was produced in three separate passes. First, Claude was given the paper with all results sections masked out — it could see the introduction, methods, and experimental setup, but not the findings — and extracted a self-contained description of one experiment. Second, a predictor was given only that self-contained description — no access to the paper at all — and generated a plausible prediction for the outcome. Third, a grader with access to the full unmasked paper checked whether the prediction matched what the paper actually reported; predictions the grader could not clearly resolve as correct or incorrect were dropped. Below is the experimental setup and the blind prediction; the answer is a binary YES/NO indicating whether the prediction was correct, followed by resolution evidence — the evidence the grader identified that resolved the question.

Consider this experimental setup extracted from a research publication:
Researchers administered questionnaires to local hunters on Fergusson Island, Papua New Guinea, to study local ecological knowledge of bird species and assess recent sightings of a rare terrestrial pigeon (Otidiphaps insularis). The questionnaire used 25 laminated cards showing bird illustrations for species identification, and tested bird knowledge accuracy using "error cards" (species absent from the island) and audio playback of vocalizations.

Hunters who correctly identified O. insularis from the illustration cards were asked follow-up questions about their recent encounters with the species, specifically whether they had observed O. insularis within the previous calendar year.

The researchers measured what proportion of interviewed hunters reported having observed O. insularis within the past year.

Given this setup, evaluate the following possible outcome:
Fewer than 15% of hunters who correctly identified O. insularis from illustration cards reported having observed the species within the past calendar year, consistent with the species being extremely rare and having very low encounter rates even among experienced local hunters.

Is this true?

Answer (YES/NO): NO